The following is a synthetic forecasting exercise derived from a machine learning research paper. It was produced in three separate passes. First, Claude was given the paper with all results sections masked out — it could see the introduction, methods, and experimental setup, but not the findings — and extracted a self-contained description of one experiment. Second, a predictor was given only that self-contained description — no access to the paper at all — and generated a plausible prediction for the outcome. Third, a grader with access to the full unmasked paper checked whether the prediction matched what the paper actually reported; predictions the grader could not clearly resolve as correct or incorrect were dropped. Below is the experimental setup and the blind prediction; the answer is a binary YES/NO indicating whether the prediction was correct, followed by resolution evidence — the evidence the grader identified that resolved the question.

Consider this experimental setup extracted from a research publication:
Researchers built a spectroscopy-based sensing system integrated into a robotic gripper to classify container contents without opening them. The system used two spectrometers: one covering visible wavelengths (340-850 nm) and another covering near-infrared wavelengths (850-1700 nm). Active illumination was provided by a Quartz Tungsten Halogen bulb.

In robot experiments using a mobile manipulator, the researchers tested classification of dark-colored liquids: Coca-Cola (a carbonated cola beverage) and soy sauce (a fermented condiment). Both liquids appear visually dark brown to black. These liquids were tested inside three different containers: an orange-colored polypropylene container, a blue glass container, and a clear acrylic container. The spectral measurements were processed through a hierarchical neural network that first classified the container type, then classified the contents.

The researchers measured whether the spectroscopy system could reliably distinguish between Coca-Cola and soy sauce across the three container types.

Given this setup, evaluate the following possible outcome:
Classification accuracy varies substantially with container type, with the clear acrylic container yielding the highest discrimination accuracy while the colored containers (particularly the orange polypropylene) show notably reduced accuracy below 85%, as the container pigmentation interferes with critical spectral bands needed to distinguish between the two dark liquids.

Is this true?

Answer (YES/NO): NO